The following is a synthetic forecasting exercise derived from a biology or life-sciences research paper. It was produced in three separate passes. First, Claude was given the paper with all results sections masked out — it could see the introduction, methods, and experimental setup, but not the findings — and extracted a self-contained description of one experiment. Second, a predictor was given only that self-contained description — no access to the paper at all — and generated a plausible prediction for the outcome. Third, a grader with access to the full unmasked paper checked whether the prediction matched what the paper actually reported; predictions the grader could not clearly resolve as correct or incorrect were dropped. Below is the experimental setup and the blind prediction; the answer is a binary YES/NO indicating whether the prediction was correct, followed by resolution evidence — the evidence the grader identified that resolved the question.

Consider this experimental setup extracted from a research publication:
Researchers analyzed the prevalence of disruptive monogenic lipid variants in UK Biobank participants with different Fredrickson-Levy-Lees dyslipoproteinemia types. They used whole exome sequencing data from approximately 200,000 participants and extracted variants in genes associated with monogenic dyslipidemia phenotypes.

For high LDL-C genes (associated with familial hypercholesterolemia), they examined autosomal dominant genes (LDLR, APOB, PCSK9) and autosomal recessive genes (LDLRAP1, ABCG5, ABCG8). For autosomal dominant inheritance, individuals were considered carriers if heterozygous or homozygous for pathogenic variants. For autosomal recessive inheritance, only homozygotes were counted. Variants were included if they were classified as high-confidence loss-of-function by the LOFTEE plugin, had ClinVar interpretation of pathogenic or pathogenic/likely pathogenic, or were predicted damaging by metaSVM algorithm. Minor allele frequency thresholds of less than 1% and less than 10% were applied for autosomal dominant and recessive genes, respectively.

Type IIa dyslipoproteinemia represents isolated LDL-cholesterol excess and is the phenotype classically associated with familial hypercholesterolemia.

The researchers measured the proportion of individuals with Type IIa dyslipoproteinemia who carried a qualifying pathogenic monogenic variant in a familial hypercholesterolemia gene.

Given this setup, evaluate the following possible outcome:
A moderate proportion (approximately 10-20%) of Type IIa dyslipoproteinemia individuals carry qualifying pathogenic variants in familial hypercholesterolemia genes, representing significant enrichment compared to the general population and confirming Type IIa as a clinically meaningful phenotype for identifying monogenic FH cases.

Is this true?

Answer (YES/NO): NO